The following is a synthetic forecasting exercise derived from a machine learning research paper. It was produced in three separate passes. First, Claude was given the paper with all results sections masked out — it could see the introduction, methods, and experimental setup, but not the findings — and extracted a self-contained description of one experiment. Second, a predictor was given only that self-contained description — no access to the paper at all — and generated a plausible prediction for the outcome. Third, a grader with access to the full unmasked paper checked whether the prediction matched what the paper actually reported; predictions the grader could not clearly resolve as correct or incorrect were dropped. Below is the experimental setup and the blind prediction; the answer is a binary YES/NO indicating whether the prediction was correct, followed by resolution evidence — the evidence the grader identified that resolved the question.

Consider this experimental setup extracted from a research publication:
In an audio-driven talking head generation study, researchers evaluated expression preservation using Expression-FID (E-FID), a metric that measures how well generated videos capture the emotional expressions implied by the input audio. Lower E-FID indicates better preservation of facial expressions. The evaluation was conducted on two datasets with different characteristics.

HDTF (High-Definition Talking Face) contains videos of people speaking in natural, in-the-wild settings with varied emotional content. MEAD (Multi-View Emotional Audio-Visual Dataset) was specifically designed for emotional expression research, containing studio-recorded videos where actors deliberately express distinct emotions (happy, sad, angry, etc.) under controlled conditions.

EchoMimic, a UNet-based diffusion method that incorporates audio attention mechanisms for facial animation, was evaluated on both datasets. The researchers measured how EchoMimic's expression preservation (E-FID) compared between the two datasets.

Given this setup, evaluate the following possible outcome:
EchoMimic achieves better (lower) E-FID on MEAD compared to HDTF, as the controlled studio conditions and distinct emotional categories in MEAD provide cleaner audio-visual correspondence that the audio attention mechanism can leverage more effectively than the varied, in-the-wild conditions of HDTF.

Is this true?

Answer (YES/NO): NO